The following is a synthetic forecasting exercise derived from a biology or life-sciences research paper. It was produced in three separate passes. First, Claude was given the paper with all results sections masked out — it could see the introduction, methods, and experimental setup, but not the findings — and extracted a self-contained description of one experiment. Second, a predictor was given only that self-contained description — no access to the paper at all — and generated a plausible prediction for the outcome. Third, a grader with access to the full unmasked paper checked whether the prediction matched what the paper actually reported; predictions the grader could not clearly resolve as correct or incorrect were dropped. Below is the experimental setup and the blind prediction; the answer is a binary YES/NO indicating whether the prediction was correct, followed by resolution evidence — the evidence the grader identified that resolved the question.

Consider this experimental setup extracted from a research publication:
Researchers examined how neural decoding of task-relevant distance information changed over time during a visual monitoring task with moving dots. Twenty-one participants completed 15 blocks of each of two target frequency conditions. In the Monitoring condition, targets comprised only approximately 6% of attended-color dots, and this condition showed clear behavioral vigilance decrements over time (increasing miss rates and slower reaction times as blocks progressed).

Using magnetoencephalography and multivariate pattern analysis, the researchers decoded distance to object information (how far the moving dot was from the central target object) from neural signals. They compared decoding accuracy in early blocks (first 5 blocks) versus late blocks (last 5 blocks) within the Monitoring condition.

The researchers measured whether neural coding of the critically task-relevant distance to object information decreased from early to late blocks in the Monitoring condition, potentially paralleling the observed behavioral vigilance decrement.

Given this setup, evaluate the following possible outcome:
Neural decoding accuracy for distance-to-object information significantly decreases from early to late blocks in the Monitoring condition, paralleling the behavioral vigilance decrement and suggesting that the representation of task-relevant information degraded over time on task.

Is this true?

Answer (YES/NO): YES